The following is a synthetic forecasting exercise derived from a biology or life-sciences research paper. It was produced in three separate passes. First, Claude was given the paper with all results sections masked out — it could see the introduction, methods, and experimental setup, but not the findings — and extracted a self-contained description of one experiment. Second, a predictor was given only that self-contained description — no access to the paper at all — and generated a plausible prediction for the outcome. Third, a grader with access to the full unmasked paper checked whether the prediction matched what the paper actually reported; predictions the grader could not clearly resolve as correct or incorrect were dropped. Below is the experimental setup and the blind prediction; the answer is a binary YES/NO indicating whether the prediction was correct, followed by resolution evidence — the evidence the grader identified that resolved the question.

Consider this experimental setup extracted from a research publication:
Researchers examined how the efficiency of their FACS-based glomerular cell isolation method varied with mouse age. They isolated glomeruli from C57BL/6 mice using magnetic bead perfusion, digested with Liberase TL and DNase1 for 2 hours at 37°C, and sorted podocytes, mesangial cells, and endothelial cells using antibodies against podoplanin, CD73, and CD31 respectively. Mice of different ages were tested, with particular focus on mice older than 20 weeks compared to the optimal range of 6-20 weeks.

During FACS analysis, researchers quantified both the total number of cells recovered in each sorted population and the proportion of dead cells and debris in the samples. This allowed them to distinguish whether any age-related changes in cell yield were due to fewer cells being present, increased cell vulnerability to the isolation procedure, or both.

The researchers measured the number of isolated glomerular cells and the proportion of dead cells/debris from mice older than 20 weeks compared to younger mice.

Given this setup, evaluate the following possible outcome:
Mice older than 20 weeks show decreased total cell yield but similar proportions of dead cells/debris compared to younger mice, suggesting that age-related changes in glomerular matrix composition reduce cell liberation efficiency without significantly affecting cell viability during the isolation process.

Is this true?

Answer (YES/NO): YES